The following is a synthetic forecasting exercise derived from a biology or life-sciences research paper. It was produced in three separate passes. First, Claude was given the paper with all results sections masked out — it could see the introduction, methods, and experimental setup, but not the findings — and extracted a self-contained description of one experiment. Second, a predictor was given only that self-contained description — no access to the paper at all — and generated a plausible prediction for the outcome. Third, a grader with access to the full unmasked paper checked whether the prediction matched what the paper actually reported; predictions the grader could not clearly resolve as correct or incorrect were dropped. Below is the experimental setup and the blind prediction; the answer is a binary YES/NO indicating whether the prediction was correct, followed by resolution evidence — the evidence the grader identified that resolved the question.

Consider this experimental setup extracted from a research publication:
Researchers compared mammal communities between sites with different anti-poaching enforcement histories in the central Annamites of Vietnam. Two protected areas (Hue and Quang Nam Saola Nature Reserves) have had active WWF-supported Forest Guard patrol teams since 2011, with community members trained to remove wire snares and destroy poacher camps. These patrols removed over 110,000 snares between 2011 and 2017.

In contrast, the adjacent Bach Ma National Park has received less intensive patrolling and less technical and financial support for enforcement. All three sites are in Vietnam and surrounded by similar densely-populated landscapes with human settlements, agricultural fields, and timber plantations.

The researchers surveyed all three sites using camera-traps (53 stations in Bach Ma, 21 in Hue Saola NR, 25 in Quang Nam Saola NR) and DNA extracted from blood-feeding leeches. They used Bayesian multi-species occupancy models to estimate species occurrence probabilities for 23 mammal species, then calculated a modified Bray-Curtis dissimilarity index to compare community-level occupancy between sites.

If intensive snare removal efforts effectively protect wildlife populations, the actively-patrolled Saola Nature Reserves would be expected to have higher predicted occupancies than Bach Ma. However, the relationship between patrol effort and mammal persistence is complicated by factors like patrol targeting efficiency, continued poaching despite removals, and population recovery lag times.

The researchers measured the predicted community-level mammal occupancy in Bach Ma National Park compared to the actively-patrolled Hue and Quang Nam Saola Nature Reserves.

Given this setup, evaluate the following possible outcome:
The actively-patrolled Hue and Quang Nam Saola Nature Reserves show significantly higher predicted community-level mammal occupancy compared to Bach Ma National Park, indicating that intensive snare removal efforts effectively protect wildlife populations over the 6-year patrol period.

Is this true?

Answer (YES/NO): NO